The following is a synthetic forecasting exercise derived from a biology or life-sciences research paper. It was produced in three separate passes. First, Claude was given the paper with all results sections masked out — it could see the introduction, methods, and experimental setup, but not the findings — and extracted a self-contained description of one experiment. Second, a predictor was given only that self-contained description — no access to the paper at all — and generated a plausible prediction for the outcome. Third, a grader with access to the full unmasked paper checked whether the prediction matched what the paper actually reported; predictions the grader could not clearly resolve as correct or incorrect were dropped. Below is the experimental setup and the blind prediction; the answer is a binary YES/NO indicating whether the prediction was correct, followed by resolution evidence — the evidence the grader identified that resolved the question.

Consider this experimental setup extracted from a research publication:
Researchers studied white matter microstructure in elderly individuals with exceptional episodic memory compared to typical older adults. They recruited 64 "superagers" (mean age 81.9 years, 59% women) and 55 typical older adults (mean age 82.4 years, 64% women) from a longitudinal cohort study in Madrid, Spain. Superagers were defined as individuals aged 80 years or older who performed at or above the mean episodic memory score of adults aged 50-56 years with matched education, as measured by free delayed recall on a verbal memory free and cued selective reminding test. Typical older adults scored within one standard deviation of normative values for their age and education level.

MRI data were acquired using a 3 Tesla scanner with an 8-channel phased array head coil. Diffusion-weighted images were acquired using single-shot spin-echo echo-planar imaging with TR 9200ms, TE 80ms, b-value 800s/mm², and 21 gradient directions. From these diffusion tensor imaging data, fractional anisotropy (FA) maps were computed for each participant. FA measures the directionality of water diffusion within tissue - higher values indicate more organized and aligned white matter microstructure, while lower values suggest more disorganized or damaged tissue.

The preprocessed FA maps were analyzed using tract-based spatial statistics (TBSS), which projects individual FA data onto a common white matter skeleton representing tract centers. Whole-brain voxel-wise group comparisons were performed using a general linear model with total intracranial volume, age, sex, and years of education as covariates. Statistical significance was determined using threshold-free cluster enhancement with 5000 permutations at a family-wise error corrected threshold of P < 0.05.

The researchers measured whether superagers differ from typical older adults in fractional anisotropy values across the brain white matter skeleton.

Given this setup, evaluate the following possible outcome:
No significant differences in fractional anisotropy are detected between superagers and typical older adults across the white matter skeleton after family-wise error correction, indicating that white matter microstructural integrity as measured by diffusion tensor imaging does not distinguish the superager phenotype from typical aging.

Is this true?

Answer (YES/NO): NO